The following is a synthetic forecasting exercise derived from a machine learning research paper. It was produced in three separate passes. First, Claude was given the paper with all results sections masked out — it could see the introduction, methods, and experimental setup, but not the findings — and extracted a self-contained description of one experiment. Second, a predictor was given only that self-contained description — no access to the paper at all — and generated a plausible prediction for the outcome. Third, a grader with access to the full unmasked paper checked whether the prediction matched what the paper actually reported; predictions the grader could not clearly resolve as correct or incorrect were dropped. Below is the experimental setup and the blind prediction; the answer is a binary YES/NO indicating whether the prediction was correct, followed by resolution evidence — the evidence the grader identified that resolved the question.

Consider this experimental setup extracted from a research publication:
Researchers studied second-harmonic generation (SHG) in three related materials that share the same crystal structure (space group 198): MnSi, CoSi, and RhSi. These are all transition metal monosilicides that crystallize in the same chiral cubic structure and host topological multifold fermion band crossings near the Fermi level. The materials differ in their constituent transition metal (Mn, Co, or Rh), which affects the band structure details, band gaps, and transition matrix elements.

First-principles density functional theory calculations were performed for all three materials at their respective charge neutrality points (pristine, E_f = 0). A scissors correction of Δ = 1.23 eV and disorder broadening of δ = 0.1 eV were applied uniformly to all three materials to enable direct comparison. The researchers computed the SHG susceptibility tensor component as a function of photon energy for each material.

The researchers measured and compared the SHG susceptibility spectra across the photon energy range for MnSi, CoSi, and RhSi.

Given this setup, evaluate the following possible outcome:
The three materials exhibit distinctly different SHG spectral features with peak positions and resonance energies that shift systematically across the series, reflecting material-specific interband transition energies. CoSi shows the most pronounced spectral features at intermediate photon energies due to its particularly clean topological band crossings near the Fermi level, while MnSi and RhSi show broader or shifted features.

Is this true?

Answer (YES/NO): NO